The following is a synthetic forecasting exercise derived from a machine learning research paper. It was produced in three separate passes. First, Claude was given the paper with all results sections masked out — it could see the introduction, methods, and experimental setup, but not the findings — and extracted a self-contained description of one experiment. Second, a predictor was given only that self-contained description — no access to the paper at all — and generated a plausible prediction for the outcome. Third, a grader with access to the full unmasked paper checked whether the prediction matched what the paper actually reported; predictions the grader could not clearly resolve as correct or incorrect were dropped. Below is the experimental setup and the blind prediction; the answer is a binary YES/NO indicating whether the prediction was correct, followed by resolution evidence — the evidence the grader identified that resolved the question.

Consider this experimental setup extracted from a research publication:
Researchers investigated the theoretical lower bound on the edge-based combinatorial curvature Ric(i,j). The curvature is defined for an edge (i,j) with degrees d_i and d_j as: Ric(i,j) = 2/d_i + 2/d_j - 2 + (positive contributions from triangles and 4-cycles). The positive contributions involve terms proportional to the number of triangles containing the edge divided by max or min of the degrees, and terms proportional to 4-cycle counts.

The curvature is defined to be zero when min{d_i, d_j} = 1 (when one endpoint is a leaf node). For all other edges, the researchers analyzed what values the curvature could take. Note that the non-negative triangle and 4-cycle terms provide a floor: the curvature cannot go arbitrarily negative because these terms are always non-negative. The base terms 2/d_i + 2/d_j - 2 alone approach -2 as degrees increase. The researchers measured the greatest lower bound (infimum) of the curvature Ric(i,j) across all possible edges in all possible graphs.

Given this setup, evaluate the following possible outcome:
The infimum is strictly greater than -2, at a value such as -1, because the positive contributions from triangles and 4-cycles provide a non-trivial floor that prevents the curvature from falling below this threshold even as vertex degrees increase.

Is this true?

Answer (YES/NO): NO